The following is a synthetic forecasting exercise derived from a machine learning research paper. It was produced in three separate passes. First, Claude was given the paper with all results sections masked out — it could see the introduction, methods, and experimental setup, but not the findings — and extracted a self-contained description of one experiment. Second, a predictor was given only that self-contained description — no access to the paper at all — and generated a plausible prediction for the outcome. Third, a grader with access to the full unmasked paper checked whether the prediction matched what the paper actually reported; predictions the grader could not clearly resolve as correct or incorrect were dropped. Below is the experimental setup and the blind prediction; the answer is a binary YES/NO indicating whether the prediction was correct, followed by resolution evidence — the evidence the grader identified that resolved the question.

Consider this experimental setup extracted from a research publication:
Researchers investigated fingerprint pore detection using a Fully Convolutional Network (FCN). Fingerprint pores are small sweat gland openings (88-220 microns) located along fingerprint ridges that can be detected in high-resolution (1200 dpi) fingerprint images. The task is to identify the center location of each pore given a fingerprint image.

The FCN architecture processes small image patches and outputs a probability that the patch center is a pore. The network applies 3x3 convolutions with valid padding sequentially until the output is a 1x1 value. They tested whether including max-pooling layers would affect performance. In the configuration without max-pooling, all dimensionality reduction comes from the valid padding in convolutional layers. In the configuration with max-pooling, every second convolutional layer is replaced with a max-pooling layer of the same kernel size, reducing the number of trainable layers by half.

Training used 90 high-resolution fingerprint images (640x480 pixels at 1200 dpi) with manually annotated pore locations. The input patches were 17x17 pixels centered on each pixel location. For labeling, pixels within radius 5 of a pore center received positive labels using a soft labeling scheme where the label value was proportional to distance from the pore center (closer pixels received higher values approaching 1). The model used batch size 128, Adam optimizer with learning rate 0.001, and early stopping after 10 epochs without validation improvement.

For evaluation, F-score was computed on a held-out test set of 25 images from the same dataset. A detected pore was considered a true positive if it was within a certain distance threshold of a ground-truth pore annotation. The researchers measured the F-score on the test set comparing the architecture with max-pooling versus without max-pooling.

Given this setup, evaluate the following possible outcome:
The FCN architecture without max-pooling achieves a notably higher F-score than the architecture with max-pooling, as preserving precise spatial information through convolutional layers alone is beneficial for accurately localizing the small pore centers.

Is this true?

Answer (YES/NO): YES